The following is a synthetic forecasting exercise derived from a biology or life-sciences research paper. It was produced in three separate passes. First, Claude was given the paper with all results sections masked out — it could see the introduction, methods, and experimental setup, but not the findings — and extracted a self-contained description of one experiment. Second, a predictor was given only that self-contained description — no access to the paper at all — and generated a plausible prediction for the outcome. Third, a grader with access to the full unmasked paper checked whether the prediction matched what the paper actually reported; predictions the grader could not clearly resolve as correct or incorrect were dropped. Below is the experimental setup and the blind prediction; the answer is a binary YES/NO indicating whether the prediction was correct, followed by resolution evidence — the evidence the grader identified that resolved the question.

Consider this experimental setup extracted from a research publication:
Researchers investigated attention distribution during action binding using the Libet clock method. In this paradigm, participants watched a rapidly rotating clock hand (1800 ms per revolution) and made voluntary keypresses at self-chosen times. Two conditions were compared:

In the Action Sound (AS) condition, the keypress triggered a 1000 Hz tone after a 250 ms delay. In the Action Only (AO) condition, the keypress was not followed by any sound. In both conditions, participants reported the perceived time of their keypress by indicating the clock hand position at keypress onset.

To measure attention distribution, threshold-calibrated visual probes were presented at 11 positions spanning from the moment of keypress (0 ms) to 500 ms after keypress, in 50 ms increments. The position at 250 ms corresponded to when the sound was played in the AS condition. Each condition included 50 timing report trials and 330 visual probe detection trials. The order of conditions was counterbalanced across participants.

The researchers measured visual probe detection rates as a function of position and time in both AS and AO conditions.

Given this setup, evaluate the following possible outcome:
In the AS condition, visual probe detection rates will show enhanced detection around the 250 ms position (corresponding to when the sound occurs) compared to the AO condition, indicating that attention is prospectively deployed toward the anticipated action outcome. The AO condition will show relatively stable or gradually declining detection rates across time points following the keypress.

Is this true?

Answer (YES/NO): NO